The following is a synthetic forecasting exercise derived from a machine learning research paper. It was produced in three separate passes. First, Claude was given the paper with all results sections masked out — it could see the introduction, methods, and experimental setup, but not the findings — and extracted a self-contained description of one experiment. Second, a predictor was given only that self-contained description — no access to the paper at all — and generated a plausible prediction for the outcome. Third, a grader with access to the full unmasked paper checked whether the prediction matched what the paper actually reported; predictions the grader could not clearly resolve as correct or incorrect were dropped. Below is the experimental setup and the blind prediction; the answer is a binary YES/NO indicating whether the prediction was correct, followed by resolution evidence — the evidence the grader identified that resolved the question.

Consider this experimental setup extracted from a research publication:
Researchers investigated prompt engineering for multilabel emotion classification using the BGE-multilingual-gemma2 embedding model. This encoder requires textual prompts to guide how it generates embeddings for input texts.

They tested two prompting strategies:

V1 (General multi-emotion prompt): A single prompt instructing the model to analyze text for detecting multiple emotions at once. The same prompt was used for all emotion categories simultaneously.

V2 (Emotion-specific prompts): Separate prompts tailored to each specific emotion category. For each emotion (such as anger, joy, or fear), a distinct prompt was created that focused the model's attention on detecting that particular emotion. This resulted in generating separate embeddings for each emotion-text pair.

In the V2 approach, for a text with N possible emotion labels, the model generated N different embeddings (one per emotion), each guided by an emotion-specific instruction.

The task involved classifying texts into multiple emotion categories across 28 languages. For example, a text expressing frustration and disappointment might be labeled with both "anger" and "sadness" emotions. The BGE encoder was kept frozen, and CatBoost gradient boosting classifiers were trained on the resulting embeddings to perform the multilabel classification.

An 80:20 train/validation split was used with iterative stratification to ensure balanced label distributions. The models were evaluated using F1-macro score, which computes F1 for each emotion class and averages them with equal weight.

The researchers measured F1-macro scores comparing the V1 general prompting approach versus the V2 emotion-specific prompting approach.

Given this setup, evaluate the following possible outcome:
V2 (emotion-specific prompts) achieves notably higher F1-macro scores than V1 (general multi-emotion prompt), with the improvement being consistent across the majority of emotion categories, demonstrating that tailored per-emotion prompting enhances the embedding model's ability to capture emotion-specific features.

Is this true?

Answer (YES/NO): NO